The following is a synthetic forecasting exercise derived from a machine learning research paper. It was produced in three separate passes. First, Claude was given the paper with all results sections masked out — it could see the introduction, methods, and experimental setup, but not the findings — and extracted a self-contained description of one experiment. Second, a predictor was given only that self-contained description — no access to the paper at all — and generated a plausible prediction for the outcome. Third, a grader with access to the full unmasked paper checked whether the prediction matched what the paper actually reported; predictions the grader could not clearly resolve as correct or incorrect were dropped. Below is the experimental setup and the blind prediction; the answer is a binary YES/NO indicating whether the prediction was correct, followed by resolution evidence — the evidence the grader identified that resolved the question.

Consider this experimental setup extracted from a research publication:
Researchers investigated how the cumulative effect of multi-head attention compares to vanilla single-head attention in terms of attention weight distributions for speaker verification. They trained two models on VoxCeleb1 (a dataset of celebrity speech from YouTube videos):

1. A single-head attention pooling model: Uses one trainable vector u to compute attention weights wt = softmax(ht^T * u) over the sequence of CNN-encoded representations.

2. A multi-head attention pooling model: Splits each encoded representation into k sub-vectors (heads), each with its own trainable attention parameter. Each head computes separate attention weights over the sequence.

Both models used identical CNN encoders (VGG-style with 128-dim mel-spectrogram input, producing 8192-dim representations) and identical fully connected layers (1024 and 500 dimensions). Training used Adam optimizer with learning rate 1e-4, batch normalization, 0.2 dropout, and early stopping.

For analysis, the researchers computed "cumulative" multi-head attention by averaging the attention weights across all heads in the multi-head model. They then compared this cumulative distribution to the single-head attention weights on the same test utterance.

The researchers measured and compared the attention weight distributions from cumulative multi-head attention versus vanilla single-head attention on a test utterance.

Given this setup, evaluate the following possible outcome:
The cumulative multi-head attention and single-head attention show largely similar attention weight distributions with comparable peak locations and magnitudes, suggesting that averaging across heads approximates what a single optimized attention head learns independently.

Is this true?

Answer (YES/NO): NO